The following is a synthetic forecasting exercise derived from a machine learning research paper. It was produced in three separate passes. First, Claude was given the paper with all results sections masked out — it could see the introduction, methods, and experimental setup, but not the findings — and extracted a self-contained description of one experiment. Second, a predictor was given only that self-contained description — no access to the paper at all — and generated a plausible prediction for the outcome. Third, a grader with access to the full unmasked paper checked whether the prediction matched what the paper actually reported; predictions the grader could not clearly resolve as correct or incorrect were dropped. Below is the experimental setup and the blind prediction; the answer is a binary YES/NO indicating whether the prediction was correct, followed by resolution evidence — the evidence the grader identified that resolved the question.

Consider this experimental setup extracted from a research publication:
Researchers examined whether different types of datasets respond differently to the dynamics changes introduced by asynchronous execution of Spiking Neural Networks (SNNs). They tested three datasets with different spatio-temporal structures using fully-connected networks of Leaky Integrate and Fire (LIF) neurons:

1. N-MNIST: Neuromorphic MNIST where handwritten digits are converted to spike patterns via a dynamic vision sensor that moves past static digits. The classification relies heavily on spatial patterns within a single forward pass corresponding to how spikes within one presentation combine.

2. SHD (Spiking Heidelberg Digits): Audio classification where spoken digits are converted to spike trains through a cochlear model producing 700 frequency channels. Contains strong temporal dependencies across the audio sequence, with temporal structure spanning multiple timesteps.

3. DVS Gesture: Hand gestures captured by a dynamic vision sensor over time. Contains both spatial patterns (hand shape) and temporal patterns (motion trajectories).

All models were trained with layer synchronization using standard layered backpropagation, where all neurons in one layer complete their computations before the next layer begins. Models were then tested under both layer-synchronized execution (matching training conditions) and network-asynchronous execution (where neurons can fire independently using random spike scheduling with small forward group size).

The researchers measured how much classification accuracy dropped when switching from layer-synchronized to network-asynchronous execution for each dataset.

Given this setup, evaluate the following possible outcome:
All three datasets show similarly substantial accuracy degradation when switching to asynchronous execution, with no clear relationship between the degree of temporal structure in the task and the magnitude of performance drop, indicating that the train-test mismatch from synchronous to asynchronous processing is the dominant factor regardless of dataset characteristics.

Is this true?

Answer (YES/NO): NO